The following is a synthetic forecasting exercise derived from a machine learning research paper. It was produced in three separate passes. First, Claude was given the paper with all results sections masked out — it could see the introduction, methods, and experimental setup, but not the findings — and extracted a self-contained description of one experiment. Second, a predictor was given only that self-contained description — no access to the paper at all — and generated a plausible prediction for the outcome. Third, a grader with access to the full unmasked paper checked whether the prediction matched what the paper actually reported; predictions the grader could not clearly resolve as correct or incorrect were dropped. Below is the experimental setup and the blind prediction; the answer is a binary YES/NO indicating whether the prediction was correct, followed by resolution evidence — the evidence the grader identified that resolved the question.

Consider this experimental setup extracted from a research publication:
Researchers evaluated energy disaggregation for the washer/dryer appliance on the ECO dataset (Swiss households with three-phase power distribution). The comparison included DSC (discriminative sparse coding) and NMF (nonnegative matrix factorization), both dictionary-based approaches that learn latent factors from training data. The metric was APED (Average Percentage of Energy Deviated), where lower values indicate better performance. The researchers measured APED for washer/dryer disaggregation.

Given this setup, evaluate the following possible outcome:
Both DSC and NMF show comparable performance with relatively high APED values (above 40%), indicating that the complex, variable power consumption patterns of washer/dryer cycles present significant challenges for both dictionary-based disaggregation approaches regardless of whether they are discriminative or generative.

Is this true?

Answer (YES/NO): NO